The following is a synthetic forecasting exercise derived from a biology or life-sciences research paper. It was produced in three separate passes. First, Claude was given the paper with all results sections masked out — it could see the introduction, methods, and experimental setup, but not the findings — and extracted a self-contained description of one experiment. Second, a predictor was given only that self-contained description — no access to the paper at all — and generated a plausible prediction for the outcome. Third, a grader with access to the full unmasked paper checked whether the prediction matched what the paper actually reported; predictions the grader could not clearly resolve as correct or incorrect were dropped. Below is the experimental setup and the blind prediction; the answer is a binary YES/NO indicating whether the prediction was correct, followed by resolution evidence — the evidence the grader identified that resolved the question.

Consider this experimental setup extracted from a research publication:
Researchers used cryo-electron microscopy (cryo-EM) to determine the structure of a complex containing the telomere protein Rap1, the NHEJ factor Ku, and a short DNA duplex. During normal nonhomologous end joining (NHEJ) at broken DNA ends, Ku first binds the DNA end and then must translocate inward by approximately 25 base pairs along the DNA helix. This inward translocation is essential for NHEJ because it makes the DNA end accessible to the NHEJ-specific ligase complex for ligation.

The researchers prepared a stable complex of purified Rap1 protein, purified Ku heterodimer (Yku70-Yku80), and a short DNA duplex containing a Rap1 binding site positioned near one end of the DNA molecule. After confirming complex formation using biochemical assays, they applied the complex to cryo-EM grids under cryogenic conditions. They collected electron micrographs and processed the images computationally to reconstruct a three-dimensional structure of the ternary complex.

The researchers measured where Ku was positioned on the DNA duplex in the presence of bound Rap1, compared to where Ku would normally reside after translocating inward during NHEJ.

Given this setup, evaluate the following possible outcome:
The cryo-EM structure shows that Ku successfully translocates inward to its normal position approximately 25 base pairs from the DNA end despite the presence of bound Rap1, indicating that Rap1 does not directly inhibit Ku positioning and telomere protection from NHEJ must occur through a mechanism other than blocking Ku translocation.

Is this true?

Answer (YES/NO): NO